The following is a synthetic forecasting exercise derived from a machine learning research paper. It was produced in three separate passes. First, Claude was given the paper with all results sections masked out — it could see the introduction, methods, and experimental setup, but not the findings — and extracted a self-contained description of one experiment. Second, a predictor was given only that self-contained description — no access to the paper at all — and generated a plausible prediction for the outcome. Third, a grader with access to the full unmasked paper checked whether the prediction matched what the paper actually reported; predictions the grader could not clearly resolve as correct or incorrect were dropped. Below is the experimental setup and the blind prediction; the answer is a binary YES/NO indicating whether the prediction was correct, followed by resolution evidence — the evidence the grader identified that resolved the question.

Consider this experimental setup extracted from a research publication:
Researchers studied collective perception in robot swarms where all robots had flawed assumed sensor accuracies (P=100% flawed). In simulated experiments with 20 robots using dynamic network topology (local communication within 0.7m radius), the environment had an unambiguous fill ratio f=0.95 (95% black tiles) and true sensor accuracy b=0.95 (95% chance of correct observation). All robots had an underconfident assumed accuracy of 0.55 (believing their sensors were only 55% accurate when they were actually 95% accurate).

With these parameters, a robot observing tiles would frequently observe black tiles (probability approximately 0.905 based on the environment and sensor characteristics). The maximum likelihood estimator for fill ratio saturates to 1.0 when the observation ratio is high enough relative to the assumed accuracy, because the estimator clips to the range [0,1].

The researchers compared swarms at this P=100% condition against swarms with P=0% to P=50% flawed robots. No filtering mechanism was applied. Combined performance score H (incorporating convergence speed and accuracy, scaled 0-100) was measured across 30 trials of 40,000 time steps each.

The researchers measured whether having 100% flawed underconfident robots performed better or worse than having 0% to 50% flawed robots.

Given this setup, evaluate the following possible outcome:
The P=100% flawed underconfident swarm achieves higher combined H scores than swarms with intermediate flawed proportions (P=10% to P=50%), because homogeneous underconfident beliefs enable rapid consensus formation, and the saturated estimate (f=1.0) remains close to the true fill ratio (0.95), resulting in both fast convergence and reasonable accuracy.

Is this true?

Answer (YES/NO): YES